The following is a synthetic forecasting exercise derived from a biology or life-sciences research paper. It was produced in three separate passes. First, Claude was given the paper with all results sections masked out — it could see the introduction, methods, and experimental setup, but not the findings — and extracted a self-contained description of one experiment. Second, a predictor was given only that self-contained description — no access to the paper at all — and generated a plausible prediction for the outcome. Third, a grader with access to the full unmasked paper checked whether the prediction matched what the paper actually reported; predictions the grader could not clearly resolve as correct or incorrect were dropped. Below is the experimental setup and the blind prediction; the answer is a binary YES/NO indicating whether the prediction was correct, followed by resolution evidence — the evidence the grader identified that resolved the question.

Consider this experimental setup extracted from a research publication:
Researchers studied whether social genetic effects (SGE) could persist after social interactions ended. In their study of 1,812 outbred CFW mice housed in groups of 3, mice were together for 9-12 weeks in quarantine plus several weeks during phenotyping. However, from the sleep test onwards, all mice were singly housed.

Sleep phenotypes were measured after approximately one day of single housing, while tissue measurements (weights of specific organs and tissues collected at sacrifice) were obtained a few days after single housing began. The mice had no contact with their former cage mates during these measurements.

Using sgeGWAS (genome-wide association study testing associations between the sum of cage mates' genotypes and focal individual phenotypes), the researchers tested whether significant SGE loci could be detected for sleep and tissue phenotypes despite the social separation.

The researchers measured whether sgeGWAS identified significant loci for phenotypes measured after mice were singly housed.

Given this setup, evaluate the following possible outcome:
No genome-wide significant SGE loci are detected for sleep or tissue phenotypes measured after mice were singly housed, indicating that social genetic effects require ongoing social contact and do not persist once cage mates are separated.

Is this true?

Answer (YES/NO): NO